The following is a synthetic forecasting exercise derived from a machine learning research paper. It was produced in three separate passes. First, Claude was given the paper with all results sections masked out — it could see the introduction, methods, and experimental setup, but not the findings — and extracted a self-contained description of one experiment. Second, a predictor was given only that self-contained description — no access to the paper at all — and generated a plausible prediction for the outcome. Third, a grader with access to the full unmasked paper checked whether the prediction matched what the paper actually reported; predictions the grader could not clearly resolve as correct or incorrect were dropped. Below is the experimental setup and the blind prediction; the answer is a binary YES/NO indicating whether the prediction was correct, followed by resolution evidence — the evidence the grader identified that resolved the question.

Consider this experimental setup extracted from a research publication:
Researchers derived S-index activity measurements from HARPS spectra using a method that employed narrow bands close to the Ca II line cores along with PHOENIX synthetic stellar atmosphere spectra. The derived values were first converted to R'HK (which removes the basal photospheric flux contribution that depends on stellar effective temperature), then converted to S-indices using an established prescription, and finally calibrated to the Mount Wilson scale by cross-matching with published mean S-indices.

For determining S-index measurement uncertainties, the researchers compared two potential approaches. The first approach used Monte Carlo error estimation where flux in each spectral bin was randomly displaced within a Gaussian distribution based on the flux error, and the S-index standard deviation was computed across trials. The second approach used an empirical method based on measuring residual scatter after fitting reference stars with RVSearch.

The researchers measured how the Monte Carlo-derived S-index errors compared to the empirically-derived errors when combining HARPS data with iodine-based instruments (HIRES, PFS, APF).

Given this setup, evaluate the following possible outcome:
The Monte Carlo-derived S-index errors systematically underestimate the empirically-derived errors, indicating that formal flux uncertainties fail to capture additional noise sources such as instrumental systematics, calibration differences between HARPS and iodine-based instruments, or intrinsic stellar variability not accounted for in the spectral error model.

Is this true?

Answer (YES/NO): NO